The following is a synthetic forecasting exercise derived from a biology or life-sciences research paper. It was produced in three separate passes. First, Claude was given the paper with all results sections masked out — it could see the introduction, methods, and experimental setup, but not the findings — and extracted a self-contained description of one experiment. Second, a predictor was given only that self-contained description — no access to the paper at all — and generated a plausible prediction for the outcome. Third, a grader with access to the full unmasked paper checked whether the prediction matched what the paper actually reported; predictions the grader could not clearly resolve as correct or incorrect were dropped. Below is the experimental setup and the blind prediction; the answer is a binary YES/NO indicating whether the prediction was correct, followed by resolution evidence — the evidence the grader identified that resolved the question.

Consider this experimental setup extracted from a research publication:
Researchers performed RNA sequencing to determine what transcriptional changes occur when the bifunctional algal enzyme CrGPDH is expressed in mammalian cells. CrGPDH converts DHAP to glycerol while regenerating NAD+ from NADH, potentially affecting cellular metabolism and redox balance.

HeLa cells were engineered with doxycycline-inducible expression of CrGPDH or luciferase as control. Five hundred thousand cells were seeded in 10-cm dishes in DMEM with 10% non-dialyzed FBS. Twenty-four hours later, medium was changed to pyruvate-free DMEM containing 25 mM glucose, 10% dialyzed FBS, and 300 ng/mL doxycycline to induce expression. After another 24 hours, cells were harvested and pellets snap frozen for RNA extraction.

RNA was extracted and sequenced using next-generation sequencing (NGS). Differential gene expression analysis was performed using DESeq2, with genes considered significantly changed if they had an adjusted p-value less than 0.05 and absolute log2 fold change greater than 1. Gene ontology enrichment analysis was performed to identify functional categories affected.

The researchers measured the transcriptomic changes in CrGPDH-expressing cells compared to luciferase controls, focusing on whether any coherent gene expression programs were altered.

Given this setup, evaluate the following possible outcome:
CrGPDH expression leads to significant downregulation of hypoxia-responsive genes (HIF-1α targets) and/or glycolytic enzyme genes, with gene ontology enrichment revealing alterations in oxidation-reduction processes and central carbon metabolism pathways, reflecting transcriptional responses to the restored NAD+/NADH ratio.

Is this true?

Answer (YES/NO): NO